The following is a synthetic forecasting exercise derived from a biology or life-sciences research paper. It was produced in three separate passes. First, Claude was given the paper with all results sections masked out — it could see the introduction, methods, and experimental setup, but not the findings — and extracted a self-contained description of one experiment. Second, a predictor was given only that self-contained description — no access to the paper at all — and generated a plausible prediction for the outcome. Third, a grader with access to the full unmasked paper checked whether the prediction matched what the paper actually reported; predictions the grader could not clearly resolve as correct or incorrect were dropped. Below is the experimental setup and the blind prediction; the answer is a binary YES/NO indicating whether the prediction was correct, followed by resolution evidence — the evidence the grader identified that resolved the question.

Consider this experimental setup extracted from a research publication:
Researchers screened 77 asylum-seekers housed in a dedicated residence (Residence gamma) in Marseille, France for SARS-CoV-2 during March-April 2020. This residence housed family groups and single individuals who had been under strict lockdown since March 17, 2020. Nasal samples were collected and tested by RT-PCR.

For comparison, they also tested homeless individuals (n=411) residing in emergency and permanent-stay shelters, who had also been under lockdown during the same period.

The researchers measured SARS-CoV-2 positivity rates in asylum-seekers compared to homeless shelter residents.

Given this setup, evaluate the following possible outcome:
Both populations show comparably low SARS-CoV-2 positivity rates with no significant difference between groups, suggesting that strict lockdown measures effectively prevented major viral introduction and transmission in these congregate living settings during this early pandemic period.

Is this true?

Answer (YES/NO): NO